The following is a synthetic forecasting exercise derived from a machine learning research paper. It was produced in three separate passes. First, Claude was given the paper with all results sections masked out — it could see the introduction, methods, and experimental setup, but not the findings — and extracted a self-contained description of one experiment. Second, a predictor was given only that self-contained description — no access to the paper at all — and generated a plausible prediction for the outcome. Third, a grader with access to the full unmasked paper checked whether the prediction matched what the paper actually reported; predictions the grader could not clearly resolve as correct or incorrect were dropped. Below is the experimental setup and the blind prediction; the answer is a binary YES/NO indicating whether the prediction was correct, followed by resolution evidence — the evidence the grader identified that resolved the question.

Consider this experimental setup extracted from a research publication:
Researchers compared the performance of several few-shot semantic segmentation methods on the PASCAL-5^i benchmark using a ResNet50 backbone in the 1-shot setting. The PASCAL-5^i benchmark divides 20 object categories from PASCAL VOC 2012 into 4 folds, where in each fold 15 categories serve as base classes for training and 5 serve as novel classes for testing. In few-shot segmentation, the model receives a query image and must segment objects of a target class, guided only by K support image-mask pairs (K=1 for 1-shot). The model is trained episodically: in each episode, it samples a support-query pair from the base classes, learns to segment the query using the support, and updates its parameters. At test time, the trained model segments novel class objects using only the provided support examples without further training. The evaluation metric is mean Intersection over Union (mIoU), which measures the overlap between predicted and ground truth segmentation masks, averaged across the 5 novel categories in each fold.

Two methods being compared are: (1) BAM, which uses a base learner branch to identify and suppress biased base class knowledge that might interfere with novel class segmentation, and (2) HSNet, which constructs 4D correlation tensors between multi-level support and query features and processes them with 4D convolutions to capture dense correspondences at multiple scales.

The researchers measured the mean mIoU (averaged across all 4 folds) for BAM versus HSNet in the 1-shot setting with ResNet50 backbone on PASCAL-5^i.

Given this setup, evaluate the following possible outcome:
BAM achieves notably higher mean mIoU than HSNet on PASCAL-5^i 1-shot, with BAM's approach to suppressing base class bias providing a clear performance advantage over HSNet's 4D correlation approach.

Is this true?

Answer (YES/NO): YES